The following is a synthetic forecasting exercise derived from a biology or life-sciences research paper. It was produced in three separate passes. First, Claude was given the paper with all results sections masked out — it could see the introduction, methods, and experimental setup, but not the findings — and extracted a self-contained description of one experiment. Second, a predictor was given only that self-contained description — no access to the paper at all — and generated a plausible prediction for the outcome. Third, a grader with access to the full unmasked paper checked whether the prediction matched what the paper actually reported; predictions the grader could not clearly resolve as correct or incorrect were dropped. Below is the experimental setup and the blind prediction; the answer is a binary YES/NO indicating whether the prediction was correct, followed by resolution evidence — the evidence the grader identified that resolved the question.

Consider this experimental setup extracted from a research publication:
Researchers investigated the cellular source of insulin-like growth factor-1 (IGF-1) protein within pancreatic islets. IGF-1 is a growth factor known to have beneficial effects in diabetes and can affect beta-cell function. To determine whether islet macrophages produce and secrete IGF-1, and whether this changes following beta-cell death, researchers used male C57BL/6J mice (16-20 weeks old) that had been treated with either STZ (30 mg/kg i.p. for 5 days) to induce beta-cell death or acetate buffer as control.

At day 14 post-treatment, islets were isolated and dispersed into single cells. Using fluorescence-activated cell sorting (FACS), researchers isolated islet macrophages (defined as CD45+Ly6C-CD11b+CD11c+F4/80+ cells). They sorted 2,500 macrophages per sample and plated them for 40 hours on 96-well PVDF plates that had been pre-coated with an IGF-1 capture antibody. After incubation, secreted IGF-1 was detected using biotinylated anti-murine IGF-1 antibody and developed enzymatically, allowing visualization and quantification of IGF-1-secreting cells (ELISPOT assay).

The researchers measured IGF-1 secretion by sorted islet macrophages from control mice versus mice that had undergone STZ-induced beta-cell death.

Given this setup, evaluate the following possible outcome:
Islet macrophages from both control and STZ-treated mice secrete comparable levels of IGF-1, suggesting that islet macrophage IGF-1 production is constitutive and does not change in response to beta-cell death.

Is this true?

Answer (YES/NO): NO